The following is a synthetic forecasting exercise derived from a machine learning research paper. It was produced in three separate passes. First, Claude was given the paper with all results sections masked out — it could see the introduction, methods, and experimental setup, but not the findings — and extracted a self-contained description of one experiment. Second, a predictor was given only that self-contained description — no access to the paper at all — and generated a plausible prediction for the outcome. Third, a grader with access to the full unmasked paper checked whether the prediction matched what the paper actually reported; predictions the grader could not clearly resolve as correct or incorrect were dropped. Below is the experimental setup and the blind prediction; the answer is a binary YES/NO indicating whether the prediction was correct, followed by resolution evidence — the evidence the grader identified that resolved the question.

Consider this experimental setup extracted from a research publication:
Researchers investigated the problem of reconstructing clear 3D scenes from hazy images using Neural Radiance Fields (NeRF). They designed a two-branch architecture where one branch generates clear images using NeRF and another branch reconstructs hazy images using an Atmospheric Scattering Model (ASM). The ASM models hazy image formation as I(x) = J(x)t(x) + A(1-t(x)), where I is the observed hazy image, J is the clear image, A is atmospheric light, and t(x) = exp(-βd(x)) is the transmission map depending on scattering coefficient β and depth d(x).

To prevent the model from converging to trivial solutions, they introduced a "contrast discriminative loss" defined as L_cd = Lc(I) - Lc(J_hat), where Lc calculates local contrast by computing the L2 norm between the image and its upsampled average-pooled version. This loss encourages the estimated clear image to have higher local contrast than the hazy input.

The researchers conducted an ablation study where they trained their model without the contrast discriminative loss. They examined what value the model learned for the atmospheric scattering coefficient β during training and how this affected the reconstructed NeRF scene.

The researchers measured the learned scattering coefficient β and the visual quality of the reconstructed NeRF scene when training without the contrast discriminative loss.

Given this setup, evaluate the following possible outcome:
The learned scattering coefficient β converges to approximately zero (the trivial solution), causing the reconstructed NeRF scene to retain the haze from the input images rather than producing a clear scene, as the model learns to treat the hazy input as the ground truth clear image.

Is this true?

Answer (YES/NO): YES